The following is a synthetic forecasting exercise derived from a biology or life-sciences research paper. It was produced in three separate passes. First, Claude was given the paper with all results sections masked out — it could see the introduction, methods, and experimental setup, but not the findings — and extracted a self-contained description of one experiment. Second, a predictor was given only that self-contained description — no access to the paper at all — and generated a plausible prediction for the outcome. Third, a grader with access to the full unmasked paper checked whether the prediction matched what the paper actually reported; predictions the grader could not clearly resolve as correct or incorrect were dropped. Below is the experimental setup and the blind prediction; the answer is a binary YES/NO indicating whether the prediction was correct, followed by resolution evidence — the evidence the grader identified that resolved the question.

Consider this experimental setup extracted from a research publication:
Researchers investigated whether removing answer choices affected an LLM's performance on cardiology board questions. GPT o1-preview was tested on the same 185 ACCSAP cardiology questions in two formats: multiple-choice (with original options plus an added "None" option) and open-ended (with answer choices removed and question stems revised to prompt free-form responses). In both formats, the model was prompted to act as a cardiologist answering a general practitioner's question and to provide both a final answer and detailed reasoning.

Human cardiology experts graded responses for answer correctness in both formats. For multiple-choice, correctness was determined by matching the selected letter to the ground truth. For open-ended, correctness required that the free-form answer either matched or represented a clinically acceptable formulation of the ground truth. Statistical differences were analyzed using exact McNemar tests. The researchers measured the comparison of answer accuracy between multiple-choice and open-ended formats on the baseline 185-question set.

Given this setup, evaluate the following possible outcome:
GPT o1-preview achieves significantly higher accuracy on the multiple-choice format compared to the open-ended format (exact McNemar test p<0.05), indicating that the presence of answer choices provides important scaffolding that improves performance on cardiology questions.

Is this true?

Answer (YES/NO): YES